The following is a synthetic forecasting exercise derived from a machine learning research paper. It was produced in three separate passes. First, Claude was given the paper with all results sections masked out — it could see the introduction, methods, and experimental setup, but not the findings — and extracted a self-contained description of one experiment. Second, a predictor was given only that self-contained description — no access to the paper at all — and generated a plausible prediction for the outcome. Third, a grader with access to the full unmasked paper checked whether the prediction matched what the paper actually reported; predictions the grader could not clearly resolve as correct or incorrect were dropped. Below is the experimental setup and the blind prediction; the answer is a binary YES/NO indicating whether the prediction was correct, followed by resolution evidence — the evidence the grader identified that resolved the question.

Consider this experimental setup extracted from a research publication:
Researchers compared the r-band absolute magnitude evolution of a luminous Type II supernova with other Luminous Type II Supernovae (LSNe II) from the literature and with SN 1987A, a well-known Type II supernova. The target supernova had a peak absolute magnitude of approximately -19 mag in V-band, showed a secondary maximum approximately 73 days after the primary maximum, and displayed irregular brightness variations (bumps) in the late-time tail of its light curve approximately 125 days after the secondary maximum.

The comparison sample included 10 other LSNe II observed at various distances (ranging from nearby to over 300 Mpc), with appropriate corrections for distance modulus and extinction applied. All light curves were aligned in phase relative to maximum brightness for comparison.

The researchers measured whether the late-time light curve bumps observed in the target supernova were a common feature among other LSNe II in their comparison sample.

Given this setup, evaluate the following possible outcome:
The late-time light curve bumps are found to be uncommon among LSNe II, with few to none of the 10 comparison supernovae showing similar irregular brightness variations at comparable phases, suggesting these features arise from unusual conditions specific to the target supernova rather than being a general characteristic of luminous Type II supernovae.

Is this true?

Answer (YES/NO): YES